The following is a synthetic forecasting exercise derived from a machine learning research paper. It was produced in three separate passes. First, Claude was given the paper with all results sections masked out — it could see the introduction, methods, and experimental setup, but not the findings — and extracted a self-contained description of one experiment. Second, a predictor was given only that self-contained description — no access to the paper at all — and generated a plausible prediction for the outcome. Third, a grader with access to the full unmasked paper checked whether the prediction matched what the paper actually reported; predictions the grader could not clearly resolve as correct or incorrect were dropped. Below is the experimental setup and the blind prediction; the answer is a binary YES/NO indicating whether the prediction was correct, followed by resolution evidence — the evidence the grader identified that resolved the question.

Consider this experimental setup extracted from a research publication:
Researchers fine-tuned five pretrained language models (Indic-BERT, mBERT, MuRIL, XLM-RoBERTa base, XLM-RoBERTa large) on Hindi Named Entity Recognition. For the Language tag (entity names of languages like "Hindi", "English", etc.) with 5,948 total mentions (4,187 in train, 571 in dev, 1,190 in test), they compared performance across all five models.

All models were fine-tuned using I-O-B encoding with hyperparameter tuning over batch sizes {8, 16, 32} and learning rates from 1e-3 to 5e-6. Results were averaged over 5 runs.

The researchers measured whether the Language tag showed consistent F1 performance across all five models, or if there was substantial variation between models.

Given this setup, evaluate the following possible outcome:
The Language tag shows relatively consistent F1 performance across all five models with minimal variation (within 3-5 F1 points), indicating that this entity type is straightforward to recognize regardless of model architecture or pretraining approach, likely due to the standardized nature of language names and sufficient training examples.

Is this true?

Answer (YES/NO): YES